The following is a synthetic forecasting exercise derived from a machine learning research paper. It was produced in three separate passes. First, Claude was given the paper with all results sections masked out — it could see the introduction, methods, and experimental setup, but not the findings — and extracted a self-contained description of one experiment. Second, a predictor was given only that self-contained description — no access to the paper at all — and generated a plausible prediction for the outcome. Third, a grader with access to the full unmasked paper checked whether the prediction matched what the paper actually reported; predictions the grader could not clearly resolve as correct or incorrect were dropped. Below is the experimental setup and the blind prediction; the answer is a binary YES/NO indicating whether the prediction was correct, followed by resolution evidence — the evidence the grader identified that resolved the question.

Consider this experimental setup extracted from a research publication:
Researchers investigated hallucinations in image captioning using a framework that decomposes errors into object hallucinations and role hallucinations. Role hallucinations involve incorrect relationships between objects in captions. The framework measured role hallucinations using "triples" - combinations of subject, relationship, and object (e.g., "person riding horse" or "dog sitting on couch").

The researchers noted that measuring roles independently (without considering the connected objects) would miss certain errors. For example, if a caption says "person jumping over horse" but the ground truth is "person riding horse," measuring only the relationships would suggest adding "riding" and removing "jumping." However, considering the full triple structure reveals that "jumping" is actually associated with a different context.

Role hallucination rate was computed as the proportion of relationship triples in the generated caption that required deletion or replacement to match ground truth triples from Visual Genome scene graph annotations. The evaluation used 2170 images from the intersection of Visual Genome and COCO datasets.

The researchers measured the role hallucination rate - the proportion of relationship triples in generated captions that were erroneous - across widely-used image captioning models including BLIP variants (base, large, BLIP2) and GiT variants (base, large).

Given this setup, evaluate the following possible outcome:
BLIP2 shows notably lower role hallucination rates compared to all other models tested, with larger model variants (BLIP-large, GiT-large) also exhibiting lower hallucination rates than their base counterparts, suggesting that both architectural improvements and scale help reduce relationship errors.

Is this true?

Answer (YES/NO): NO